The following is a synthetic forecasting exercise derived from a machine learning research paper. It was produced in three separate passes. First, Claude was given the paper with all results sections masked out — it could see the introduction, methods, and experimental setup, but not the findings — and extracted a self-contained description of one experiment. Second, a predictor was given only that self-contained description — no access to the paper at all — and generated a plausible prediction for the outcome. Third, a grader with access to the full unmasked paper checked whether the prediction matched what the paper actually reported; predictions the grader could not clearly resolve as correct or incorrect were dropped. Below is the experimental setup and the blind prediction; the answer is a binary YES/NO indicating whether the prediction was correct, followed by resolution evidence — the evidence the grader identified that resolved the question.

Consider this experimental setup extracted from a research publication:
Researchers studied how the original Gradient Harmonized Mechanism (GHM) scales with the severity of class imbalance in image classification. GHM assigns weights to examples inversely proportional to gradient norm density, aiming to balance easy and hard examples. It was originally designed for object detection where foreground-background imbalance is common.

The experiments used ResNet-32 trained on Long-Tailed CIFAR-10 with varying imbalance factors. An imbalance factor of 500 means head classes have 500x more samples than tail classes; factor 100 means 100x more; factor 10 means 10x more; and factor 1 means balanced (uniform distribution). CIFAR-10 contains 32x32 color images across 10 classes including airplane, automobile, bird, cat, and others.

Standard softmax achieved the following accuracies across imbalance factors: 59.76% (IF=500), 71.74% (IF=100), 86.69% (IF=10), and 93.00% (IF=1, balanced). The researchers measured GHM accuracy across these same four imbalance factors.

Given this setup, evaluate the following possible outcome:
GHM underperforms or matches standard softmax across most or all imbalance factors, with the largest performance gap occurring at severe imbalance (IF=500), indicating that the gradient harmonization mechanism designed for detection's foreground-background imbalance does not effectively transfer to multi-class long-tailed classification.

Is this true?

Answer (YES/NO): NO